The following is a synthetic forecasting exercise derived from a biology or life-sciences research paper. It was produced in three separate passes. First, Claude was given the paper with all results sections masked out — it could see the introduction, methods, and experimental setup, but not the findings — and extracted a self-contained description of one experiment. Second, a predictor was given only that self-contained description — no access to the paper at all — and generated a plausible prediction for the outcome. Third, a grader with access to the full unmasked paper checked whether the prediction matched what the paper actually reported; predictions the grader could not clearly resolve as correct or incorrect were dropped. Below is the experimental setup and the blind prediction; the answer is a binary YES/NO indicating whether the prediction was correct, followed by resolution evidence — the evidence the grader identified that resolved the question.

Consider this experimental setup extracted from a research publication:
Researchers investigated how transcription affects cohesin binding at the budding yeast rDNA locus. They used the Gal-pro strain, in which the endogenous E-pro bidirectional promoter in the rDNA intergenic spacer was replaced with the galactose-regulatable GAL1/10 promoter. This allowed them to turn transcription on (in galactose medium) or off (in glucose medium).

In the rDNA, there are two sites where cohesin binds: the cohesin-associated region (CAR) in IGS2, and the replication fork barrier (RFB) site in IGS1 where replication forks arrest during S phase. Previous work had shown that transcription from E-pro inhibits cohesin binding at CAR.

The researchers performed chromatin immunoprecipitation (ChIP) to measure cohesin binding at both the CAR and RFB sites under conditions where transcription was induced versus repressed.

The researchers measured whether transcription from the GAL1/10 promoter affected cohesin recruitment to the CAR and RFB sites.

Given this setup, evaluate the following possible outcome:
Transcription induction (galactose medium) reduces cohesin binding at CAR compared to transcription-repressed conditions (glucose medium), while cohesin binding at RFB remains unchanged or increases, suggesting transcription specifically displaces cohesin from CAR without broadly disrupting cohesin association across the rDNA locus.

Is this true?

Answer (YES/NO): NO